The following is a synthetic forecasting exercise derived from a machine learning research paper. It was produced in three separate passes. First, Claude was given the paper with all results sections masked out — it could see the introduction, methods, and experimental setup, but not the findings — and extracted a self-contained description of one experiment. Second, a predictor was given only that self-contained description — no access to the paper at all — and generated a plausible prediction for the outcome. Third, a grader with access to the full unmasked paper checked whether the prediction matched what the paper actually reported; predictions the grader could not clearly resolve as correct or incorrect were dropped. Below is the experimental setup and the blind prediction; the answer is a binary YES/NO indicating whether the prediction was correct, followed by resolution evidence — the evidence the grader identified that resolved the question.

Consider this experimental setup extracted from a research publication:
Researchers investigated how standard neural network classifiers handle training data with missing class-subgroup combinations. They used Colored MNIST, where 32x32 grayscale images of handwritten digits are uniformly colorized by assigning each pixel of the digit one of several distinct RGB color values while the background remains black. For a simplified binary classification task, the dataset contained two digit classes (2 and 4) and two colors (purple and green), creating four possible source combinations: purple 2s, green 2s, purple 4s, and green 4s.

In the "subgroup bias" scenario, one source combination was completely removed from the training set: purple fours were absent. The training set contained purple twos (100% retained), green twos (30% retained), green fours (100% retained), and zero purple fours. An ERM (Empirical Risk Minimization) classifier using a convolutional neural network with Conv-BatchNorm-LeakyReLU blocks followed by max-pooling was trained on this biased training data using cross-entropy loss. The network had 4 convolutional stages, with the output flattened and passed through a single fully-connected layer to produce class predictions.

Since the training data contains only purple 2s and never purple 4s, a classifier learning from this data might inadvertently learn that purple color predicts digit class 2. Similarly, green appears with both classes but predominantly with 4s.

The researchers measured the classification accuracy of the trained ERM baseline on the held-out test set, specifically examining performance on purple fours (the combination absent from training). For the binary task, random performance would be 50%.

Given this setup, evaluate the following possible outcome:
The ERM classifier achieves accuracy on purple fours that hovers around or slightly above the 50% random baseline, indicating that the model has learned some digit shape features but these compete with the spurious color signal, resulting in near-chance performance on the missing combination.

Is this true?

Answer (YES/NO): YES